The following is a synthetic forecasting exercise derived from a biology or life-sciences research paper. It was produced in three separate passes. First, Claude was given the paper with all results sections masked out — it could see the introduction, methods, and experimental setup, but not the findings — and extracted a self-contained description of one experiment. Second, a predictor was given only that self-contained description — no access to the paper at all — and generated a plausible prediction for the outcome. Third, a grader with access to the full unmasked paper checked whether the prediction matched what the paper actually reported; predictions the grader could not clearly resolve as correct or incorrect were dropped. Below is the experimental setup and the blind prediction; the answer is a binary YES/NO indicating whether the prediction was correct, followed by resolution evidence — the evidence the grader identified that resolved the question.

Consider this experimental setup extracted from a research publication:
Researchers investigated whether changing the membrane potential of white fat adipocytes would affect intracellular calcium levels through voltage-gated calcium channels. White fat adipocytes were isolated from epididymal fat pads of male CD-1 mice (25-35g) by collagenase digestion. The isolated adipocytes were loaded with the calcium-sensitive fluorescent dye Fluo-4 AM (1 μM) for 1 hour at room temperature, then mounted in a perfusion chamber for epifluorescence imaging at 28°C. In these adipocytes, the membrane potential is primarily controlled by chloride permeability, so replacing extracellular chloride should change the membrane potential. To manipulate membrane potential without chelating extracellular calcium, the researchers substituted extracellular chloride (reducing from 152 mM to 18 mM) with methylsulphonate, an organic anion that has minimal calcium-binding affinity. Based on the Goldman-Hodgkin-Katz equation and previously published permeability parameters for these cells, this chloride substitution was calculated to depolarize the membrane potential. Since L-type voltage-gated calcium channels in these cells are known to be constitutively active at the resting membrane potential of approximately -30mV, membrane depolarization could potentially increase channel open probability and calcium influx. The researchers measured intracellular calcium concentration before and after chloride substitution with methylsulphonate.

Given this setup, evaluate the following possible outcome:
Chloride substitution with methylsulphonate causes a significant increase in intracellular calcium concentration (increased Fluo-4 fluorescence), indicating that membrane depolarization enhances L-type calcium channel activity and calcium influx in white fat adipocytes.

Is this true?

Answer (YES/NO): NO